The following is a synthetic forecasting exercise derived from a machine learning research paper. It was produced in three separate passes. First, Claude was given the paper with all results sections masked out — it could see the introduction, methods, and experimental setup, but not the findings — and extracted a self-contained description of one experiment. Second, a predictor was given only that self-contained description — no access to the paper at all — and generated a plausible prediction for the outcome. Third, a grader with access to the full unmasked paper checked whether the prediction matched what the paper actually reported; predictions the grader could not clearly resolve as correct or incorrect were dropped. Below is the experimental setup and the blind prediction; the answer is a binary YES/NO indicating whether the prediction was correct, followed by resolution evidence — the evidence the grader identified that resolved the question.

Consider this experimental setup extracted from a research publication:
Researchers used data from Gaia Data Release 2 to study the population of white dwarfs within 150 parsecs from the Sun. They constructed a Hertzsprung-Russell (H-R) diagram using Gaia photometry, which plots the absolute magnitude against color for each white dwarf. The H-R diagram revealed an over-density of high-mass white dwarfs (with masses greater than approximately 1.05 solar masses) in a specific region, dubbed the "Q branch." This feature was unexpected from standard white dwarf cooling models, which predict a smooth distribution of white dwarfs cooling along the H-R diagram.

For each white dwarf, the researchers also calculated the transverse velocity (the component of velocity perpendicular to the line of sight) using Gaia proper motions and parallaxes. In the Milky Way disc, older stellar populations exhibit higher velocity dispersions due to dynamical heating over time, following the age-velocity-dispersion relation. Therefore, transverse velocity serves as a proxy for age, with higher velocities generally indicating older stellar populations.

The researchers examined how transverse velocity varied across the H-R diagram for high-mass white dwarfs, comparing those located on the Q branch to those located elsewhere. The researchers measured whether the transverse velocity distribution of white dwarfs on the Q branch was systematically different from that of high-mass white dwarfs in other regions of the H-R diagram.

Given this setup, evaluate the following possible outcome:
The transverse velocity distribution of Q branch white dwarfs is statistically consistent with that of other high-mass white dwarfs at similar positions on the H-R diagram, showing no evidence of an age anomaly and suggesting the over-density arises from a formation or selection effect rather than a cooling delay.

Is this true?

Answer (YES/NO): NO